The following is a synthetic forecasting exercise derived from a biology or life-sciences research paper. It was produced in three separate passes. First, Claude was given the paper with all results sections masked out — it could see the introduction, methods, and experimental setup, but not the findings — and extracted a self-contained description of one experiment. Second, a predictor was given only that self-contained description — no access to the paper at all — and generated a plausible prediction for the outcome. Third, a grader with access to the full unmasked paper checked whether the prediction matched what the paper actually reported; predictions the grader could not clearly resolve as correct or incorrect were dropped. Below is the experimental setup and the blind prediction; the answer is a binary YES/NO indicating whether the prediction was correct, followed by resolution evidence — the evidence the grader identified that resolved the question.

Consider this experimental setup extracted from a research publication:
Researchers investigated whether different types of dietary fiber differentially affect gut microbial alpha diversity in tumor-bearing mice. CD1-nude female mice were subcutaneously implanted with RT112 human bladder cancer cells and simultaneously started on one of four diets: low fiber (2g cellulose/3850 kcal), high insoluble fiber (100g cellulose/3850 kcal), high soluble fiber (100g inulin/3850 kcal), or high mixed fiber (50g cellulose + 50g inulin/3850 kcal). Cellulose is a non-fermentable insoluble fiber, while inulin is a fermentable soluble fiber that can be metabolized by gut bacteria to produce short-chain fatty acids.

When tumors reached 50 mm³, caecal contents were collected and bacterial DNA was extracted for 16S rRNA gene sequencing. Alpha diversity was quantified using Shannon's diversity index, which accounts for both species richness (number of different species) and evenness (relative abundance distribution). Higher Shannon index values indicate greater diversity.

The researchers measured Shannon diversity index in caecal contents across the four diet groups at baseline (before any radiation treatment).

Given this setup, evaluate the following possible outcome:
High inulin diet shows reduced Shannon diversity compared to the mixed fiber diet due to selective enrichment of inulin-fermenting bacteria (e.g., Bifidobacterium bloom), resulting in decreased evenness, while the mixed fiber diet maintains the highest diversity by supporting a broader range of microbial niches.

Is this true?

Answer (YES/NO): NO